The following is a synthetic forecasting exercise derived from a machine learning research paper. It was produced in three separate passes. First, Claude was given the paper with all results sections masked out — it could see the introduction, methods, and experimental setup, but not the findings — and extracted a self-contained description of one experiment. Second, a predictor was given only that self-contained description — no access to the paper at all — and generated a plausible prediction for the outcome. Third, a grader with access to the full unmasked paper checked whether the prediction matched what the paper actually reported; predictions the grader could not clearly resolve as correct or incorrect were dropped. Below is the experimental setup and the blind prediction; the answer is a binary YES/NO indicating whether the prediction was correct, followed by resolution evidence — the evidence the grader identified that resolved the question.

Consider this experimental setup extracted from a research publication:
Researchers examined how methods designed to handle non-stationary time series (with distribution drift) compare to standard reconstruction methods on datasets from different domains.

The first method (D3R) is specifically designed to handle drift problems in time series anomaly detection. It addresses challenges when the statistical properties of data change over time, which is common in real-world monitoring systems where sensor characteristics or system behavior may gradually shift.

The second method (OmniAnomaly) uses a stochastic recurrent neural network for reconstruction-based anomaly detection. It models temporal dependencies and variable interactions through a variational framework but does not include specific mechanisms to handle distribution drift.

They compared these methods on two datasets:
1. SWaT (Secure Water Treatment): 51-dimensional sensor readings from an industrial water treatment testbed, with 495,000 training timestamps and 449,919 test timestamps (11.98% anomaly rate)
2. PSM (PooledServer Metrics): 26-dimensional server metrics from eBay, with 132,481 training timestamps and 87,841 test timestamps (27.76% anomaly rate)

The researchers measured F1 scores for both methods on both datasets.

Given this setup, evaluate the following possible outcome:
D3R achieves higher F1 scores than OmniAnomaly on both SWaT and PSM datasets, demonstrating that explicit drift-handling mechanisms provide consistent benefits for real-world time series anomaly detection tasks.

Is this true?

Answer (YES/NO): NO